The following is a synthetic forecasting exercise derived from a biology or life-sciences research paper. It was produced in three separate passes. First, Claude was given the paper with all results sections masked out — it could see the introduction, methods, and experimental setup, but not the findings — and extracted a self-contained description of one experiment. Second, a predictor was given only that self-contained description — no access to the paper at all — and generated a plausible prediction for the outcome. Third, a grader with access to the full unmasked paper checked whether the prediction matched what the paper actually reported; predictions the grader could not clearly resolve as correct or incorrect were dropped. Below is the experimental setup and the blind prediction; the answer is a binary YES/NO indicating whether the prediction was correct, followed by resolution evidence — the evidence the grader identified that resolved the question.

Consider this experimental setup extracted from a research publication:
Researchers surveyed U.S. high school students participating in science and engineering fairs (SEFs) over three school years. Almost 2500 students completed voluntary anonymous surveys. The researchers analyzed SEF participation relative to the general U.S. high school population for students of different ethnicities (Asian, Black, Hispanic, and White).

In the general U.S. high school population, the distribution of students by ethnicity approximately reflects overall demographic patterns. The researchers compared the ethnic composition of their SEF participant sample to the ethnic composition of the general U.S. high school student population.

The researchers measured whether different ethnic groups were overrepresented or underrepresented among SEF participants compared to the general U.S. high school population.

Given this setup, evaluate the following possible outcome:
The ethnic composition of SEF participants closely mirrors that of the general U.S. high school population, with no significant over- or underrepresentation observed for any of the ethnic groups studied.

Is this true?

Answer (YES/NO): NO